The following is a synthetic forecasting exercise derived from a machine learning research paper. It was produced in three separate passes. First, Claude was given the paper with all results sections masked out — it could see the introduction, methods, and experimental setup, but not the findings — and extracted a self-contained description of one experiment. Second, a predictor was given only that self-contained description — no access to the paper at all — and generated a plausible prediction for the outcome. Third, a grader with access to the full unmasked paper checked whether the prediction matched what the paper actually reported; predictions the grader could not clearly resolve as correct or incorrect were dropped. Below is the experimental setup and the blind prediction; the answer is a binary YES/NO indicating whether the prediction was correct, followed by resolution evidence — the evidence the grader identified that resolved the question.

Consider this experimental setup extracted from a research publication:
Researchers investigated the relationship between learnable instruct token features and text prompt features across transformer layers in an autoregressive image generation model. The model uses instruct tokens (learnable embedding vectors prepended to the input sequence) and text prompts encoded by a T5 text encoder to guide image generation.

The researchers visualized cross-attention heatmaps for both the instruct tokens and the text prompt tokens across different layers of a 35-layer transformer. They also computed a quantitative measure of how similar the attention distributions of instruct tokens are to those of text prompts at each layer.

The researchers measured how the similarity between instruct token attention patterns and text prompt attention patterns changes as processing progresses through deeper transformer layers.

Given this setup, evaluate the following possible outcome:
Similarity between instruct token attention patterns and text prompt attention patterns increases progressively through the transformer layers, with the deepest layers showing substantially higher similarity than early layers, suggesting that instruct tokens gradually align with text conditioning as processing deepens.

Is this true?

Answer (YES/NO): YES